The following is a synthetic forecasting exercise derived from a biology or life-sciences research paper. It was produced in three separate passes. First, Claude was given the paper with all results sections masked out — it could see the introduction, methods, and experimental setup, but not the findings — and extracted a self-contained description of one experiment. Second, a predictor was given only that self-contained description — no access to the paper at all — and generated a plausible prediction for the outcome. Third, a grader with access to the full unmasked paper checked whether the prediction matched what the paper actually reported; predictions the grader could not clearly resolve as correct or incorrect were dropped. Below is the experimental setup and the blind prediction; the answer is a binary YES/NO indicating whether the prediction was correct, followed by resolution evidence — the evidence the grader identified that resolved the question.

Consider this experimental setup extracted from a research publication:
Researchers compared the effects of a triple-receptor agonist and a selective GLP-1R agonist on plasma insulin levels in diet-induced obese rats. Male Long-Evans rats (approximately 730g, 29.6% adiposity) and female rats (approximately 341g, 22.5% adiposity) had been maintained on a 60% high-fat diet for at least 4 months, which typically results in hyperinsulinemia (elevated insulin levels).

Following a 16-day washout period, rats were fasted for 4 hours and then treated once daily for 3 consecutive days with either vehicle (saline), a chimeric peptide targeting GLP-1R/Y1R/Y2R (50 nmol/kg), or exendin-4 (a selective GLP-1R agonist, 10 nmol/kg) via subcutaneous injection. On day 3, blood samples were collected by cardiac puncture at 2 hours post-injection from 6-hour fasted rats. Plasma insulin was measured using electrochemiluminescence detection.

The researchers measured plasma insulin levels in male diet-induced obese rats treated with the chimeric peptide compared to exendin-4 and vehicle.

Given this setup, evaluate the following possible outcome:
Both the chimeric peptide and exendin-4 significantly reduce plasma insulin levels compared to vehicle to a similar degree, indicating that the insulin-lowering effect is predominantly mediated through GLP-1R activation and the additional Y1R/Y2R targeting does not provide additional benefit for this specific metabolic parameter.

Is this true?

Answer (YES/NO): NO